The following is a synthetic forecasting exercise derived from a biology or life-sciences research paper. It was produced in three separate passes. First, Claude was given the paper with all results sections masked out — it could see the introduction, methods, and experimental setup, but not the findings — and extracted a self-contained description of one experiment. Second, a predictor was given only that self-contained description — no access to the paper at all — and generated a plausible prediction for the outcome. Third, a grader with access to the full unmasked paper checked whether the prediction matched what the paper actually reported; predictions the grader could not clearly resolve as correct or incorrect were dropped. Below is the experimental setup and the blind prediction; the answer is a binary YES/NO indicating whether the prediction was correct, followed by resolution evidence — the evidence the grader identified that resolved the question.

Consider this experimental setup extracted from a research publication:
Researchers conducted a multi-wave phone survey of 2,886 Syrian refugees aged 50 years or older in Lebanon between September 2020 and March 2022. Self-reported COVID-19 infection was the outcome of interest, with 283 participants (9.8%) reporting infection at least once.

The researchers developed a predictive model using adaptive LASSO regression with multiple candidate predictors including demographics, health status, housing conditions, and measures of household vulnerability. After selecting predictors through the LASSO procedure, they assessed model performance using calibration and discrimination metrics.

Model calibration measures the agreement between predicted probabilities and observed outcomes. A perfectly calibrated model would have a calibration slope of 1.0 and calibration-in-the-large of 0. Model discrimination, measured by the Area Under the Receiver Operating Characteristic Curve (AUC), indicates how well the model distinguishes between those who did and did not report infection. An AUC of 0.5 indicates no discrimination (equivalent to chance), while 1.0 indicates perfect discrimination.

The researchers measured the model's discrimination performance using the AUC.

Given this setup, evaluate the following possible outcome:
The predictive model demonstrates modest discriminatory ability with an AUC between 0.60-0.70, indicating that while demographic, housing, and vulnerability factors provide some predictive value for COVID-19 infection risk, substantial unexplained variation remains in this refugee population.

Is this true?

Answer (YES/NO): YES